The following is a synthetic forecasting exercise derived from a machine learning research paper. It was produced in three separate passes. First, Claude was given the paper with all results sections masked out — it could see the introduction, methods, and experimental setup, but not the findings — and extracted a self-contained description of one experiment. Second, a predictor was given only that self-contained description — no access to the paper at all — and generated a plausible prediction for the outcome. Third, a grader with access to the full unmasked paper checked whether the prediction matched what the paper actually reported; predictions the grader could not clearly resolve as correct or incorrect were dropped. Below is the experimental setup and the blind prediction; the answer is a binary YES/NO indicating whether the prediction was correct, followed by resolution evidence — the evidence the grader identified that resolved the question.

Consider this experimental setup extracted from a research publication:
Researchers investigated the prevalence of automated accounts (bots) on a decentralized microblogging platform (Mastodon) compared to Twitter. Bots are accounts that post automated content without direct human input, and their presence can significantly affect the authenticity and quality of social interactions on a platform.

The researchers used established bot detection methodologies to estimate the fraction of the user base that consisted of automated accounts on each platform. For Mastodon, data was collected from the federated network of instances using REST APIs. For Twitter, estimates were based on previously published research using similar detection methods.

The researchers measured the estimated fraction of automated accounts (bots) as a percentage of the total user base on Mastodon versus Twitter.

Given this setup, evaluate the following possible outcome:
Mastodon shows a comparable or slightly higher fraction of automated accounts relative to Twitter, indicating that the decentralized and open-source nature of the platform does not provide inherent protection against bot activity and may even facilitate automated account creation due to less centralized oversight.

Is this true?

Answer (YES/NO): NO